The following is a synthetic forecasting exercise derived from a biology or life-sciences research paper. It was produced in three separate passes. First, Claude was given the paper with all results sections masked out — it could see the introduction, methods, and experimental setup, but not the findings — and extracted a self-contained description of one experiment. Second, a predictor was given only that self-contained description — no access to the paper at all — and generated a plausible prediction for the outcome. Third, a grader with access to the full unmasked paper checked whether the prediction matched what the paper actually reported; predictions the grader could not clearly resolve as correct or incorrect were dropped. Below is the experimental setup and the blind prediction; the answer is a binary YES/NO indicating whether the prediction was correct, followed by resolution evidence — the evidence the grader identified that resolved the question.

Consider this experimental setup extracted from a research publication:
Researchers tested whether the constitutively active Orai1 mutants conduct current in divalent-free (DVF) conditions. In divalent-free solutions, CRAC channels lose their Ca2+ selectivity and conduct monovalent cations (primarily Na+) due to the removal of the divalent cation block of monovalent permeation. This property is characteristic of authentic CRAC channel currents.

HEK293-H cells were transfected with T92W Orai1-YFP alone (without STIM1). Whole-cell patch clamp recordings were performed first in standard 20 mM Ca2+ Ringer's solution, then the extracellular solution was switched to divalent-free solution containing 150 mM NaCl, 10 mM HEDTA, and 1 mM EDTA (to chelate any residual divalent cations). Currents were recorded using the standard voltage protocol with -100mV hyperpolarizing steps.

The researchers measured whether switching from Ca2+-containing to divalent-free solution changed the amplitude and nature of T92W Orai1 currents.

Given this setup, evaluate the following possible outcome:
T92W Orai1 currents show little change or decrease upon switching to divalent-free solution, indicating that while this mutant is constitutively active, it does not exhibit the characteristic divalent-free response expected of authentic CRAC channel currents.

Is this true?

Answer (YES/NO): NO